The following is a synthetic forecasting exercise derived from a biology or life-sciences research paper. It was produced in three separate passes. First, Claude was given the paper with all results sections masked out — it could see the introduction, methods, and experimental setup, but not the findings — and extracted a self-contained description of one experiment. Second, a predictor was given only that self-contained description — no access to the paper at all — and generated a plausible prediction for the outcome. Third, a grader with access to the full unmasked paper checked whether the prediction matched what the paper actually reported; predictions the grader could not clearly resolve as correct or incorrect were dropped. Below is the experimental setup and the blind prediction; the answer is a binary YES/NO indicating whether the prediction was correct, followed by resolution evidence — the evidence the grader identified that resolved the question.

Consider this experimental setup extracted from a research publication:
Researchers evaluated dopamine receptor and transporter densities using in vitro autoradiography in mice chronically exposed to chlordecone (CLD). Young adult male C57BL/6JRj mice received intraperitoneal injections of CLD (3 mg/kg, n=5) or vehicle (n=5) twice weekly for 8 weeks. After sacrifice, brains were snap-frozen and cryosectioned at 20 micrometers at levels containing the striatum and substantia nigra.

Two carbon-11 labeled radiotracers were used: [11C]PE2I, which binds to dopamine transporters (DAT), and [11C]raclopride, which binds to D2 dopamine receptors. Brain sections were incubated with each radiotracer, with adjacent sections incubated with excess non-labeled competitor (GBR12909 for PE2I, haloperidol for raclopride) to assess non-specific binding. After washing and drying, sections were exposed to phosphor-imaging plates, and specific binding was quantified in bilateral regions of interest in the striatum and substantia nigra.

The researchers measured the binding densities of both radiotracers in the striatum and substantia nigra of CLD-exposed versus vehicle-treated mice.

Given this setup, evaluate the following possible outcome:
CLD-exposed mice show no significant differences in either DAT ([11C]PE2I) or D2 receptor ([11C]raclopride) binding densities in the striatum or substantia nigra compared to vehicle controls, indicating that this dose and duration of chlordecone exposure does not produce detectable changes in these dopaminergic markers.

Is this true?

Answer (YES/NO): YES